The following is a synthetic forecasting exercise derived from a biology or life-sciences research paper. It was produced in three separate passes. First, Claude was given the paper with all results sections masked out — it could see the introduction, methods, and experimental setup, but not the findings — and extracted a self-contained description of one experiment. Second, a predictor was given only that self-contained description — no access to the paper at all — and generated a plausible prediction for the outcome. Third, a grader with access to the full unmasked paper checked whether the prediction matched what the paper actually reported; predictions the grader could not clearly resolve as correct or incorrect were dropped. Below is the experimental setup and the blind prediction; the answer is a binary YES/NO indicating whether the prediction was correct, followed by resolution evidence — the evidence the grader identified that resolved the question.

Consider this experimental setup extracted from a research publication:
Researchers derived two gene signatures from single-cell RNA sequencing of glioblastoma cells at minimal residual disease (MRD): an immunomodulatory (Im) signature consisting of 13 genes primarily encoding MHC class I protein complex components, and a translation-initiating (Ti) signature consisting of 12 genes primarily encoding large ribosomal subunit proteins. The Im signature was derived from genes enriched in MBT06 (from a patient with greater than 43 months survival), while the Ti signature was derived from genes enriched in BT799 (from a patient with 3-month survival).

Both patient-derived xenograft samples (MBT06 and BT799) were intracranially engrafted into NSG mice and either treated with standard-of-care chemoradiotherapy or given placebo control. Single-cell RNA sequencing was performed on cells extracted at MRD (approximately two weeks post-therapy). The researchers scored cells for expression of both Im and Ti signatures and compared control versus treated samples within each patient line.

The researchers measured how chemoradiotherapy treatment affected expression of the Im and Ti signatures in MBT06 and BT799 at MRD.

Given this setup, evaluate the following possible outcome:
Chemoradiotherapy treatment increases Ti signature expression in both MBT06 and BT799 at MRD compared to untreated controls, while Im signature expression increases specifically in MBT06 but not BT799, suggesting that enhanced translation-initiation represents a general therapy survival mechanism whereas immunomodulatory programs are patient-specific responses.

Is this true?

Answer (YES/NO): NO